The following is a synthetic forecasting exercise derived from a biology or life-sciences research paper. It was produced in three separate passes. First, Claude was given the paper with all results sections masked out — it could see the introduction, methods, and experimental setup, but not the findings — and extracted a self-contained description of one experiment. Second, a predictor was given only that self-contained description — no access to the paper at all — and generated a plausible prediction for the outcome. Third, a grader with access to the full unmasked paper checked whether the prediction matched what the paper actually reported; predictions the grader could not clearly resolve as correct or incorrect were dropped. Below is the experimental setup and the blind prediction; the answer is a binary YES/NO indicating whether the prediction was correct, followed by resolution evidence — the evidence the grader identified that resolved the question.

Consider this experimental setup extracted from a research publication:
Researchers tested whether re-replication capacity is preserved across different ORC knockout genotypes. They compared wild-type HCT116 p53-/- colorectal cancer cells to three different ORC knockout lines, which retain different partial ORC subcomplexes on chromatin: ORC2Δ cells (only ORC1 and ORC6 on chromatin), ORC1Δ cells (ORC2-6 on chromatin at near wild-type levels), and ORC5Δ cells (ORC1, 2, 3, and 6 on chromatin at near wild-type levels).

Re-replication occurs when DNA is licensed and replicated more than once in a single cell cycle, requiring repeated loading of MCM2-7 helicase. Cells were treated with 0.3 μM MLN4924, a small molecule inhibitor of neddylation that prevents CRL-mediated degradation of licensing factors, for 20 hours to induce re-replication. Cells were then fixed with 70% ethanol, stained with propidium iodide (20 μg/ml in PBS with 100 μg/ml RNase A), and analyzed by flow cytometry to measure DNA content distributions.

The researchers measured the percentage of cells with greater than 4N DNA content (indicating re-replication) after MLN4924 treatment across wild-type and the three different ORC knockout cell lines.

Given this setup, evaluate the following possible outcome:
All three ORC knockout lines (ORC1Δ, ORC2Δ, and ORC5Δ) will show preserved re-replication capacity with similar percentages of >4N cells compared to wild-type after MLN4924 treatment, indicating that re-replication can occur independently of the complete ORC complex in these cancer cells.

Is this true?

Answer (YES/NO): NO